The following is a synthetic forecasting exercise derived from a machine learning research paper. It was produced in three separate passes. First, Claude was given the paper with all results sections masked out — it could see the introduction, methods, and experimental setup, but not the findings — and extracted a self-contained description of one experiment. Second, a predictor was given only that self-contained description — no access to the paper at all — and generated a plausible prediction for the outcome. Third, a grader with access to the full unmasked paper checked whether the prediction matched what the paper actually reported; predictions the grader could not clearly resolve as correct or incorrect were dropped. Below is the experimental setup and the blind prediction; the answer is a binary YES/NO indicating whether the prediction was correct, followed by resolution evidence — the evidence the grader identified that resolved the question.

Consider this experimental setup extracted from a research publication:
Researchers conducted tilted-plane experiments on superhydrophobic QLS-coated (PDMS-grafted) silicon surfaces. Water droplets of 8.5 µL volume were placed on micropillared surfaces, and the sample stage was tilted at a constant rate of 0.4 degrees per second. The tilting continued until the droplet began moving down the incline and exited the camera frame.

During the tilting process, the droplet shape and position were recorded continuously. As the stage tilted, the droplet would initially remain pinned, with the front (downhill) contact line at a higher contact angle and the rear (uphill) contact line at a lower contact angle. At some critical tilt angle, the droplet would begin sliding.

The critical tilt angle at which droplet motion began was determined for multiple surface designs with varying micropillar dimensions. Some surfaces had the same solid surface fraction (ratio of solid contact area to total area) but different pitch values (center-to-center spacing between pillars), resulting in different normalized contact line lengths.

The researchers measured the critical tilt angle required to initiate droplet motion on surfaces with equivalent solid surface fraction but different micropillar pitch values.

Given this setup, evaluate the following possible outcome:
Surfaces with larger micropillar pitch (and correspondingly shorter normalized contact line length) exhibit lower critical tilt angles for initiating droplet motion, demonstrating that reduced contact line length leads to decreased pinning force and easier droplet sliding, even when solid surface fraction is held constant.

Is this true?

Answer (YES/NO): YES